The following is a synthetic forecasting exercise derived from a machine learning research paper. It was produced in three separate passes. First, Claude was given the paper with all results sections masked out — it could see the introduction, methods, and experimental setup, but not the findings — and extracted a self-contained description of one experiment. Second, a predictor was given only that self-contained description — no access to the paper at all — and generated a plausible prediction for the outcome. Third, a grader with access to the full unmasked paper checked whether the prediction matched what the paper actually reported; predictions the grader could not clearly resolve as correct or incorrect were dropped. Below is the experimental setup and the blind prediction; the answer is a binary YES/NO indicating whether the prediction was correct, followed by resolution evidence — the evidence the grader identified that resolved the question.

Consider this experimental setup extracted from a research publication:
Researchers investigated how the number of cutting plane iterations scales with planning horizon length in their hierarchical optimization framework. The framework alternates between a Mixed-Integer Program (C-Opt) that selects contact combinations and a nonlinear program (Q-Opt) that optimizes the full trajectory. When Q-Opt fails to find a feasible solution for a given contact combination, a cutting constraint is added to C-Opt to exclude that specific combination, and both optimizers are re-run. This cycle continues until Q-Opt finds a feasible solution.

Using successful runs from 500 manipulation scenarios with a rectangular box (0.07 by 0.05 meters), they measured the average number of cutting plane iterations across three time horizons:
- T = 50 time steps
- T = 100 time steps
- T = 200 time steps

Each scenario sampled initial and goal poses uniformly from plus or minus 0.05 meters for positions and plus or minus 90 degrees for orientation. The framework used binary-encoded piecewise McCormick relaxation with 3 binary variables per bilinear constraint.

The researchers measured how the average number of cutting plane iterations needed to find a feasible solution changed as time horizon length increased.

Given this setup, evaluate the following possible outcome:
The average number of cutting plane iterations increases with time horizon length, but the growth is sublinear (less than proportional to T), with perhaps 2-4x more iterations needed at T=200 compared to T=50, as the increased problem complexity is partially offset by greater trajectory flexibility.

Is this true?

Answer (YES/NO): YES